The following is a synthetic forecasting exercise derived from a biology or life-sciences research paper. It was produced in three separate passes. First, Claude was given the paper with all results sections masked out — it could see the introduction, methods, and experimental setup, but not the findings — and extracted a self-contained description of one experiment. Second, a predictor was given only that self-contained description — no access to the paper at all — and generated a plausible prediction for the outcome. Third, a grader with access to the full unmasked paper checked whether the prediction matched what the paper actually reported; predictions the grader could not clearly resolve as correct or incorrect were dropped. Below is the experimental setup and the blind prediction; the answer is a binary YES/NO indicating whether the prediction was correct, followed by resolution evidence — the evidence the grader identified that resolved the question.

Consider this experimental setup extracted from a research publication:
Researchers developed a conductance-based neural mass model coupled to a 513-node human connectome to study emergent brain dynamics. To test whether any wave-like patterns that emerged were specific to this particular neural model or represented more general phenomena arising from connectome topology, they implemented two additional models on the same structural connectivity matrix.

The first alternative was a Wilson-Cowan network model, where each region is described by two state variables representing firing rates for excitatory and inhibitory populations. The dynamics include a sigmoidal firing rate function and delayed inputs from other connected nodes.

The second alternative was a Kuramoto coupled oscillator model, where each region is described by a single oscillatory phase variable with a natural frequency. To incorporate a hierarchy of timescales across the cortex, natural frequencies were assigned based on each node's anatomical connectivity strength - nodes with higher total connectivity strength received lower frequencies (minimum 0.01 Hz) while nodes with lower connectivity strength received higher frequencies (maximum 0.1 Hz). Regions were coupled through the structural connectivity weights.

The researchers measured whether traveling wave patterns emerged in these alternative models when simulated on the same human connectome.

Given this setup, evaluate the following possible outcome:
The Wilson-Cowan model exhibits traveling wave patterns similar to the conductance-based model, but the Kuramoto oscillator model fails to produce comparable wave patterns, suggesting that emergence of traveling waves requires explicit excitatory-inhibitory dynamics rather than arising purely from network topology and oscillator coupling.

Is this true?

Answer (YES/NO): NO